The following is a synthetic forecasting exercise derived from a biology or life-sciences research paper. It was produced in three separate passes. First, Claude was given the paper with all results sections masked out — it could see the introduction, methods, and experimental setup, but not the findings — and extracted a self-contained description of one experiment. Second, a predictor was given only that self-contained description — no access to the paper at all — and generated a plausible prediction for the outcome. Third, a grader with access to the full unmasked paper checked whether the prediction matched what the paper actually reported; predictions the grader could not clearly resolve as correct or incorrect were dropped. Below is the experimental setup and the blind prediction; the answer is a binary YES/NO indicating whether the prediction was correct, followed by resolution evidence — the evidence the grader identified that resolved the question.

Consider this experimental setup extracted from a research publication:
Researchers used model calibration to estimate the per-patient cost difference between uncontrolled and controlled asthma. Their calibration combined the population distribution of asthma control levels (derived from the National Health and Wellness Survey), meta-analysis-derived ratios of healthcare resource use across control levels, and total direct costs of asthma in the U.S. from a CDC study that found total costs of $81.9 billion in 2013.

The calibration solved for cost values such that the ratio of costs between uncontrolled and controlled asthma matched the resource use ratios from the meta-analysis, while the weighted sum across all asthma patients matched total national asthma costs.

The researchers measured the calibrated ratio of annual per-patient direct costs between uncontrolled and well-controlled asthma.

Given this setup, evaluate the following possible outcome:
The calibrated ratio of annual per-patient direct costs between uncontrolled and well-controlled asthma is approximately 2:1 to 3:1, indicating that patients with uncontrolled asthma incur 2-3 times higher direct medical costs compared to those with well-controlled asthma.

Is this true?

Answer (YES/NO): NO